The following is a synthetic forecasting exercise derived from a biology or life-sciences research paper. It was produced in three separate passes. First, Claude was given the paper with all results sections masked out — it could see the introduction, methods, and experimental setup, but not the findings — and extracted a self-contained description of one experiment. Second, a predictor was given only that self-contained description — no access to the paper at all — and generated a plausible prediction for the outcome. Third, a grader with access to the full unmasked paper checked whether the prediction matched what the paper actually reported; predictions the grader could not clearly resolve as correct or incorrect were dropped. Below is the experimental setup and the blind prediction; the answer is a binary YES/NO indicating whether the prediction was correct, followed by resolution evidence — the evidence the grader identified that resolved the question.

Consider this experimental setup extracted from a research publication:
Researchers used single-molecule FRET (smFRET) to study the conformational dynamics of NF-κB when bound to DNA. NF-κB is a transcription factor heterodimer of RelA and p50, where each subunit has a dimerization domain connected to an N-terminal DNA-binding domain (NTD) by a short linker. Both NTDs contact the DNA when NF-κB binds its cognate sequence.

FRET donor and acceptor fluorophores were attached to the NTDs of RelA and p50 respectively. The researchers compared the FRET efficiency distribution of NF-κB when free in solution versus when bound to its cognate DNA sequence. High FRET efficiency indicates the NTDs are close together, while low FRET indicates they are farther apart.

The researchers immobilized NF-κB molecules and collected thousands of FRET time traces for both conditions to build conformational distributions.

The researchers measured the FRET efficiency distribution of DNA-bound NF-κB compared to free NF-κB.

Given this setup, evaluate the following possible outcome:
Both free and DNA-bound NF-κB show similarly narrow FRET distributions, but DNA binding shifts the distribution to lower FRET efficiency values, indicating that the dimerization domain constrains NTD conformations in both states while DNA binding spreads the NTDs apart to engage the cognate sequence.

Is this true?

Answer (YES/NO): NO